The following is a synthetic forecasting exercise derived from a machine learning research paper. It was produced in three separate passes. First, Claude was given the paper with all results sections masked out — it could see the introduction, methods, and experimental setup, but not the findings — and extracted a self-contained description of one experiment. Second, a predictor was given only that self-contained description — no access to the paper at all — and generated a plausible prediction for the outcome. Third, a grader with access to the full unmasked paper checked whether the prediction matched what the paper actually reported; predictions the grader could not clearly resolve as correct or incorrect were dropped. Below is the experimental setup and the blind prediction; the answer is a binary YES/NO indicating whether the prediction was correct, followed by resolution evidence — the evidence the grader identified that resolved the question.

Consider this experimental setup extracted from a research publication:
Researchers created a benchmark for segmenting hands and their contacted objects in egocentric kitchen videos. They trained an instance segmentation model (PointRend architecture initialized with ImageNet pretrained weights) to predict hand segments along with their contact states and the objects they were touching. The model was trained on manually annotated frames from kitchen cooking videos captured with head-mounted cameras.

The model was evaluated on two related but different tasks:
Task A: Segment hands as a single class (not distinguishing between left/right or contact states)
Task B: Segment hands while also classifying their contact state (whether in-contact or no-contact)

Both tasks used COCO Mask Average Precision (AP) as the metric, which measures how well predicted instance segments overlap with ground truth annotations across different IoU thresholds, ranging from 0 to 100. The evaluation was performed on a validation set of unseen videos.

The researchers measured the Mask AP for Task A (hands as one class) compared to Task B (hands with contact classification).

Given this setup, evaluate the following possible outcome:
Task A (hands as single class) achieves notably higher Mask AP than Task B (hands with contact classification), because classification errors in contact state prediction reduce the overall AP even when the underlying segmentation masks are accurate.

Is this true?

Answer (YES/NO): YES